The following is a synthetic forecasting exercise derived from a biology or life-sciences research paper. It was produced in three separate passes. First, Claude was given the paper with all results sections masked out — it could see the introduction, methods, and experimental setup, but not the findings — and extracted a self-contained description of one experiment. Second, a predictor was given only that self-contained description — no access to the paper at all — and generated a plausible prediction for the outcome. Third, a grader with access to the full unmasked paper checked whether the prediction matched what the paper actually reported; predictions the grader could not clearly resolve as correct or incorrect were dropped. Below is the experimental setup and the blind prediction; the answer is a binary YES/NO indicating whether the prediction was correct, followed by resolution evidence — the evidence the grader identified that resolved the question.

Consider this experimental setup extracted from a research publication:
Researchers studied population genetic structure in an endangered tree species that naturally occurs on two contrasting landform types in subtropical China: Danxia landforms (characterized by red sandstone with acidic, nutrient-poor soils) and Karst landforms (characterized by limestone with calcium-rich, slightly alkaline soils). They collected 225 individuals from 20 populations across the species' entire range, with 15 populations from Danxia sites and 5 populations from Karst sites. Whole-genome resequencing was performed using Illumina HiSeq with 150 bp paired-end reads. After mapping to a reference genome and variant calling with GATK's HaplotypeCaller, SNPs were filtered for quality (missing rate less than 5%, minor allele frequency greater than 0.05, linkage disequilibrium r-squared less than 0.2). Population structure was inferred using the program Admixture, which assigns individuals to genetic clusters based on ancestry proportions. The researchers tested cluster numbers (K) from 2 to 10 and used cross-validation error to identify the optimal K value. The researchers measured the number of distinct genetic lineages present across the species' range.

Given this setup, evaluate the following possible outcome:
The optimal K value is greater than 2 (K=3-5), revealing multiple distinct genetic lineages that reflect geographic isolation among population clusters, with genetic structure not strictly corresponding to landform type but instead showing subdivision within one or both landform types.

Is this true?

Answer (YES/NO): YES